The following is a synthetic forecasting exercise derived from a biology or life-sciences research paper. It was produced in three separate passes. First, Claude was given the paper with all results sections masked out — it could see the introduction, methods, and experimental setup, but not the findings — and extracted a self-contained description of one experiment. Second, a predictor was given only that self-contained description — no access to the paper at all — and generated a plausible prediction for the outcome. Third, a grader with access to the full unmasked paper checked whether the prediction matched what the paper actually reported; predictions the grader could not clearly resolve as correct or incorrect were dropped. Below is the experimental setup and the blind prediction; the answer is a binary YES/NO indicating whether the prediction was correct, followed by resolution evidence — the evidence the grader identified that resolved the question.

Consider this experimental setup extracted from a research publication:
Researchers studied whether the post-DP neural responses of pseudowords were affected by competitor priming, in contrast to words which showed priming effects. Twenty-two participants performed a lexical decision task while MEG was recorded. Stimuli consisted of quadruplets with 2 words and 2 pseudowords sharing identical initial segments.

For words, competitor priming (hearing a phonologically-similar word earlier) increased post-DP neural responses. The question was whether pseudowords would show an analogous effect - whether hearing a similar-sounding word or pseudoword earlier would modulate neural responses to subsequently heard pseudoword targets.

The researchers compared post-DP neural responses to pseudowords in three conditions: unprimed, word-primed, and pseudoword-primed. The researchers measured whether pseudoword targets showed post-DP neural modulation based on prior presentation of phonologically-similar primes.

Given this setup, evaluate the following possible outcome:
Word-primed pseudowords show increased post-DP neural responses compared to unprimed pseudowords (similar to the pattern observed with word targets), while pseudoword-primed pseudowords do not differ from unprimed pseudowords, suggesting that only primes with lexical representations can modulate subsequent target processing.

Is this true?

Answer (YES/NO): NO